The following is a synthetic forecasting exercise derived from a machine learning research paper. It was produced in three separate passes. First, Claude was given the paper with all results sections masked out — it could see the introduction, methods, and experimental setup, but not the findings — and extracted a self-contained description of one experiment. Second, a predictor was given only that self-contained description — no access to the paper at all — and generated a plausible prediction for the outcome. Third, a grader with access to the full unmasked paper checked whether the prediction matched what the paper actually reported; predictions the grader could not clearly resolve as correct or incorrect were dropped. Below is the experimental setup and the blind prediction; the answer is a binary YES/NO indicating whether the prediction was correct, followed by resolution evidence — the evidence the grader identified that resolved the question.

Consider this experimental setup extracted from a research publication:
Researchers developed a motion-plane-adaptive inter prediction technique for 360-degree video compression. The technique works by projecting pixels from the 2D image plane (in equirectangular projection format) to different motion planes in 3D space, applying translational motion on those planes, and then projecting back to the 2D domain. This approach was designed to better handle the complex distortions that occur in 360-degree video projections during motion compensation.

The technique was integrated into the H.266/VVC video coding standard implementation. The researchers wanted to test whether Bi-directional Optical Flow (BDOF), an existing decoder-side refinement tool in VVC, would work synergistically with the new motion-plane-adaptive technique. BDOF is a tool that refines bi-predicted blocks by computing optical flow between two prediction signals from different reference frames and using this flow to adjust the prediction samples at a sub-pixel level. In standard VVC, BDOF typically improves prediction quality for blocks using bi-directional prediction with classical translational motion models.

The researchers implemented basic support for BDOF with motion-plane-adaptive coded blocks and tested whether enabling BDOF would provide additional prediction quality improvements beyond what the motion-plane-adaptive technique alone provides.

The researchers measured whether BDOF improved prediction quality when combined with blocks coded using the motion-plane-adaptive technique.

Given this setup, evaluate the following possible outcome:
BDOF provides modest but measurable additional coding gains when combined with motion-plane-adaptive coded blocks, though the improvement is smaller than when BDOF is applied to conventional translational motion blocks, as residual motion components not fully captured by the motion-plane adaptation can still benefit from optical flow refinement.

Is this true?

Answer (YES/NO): NO